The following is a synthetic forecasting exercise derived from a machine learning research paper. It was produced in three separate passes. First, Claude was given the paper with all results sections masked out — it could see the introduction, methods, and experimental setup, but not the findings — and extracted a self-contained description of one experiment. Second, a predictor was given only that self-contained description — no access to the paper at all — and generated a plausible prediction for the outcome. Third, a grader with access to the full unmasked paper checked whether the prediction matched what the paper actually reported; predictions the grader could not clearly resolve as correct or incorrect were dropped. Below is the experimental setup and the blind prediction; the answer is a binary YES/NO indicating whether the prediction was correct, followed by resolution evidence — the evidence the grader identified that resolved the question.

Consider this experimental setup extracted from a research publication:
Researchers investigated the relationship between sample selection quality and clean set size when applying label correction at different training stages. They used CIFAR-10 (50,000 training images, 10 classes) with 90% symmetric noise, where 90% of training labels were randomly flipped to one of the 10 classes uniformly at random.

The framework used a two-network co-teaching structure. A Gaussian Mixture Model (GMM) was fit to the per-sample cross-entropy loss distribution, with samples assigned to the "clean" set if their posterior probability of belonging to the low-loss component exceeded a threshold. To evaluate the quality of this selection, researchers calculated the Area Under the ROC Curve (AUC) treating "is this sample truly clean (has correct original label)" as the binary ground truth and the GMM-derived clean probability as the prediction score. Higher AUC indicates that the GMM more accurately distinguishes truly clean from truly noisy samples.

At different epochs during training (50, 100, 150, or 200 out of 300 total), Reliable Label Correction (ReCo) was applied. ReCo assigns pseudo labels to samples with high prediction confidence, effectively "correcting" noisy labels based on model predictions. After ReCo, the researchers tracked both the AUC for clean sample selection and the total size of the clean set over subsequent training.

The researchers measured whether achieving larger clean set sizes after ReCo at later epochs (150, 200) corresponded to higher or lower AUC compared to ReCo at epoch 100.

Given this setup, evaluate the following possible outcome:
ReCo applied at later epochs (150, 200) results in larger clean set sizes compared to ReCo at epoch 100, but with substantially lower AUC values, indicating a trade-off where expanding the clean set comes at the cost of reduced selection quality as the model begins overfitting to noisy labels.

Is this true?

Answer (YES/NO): NO